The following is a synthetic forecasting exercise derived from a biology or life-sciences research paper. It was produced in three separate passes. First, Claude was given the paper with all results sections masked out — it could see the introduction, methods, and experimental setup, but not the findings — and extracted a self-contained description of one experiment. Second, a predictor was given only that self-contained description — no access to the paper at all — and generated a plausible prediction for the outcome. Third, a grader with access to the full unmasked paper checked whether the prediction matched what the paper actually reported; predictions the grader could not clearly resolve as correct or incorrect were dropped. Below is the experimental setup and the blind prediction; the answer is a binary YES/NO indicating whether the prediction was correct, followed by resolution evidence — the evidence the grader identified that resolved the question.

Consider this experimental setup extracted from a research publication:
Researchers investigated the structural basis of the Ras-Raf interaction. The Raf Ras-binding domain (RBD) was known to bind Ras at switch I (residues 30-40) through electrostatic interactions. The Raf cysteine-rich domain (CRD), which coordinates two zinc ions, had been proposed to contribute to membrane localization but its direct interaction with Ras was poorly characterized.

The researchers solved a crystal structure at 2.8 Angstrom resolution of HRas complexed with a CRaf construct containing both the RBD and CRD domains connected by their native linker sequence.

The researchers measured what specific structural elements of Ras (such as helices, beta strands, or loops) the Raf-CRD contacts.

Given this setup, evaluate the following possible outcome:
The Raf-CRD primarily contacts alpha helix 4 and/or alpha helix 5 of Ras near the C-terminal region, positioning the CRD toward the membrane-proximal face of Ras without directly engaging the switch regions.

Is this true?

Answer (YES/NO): NO